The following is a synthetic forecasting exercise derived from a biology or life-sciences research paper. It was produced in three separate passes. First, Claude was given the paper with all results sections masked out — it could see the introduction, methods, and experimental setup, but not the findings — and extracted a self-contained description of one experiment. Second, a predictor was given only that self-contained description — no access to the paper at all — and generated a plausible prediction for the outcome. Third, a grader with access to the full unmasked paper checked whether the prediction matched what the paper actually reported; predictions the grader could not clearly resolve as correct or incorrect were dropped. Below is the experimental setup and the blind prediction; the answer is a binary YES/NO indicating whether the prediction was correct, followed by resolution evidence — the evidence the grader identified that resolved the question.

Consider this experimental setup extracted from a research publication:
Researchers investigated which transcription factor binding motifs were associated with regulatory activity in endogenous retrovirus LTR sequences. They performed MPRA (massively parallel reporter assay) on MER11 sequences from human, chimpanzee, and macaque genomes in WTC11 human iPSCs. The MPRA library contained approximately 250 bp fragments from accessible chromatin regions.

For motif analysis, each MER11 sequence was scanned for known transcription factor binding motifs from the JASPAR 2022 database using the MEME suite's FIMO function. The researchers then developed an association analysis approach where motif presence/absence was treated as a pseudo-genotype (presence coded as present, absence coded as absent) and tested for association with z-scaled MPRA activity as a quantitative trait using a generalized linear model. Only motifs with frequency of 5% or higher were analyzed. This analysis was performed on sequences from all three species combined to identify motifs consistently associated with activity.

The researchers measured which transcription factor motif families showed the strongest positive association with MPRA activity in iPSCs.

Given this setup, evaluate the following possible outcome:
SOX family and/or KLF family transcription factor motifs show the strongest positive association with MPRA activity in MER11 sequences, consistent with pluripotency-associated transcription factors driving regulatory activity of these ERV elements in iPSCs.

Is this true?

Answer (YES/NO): YES